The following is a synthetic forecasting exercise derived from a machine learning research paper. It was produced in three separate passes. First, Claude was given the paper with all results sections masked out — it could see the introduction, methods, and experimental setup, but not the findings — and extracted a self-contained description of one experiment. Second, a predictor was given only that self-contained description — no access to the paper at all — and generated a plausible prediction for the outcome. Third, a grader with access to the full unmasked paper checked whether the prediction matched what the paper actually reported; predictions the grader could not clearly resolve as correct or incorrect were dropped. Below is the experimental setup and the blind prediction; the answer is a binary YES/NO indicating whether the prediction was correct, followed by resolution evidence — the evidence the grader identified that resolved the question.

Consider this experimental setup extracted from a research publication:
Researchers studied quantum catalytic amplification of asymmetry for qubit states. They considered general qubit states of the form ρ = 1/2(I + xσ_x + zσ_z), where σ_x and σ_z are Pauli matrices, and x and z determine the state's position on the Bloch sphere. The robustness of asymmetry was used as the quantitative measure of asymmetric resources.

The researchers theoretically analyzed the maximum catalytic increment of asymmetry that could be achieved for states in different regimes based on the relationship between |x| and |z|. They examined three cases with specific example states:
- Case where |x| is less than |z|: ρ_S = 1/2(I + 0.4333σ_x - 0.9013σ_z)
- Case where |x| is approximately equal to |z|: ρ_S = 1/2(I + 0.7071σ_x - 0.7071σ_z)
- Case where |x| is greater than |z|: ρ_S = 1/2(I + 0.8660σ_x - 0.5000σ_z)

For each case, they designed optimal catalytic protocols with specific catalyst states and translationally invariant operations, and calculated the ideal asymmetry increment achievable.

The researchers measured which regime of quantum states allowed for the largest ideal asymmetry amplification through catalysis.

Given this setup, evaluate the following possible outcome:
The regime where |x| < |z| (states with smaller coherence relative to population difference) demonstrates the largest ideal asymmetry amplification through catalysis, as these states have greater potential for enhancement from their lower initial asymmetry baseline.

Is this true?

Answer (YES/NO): YES